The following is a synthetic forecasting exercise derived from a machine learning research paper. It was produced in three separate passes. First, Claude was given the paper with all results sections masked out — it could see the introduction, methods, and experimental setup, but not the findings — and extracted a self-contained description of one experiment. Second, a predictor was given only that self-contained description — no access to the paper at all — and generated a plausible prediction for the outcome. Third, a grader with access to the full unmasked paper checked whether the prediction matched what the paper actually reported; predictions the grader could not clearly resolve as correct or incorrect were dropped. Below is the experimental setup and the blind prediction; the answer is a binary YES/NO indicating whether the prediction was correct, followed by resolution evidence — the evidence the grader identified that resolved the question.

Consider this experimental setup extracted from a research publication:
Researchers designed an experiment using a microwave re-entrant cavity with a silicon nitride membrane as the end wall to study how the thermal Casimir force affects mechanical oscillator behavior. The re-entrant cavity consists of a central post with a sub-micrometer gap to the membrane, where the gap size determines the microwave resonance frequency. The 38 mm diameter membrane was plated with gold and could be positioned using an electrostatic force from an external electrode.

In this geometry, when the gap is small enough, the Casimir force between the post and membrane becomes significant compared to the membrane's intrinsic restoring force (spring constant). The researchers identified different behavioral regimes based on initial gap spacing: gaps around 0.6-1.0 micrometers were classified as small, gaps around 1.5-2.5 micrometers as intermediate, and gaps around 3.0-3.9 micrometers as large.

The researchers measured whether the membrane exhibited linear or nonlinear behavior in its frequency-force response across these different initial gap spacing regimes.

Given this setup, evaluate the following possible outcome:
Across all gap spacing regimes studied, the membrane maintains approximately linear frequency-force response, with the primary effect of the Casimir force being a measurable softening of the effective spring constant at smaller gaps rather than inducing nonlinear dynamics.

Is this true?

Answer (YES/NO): NO